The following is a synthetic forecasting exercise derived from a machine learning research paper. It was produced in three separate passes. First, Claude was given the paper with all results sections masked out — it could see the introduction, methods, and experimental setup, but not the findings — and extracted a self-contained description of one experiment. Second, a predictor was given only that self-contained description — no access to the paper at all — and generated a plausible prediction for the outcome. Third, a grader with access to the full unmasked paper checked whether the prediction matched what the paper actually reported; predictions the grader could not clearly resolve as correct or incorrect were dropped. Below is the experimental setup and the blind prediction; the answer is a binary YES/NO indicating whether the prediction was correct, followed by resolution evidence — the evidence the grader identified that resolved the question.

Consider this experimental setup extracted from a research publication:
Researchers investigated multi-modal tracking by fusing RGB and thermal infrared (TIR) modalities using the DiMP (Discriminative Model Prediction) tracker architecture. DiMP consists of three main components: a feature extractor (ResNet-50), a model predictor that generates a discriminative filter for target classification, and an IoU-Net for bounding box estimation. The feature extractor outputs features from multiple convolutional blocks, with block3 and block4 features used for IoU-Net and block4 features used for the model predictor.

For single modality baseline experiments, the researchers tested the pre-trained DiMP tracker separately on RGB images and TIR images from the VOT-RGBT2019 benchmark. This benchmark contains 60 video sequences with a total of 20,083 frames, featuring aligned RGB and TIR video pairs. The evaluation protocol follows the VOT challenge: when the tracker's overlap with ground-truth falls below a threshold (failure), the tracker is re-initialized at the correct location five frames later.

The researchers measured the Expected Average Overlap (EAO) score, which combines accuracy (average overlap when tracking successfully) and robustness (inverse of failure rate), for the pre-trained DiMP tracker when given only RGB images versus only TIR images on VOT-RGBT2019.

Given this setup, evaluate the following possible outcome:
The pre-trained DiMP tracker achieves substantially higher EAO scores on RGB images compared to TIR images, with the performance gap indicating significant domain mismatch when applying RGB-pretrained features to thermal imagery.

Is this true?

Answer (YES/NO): NO